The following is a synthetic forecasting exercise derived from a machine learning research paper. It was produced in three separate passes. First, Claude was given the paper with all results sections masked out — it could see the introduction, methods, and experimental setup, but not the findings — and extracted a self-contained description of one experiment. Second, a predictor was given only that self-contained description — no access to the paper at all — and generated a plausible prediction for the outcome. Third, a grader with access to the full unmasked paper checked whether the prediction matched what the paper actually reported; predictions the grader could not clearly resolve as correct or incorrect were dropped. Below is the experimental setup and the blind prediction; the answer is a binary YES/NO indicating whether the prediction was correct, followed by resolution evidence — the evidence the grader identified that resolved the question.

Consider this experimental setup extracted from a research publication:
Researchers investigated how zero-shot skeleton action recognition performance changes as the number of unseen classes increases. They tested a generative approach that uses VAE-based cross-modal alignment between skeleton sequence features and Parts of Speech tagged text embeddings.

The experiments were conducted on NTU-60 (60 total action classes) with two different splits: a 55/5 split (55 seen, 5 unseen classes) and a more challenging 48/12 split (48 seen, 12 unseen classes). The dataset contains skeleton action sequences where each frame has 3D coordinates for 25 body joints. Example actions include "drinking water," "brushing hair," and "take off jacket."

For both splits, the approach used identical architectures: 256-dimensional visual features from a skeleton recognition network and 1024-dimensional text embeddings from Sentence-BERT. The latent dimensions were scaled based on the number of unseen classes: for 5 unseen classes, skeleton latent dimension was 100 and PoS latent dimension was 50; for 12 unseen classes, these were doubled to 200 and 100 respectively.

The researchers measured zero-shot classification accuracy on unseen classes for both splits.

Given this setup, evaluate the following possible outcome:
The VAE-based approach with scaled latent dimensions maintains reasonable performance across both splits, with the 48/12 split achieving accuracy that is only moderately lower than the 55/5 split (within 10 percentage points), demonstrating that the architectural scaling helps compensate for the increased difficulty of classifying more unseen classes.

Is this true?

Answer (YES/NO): NO